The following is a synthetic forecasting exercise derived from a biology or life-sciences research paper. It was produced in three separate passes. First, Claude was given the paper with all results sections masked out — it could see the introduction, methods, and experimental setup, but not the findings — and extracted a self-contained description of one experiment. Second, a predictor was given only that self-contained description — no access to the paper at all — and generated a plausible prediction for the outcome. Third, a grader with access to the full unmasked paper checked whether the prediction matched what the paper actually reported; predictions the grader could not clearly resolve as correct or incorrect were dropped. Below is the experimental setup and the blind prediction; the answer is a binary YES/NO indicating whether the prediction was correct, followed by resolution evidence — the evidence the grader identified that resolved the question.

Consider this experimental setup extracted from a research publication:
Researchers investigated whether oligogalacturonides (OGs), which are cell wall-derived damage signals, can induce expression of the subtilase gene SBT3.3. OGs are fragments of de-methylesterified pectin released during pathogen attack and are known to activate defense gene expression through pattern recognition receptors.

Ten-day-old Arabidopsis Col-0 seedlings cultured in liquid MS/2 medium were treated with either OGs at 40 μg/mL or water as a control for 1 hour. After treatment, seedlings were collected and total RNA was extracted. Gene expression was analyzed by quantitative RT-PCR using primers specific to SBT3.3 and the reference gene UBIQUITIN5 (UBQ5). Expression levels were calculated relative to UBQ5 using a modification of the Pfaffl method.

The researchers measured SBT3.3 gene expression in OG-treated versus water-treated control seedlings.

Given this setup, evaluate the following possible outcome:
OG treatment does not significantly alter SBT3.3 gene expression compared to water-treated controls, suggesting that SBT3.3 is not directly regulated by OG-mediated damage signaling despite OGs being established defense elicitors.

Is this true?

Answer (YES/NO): NO